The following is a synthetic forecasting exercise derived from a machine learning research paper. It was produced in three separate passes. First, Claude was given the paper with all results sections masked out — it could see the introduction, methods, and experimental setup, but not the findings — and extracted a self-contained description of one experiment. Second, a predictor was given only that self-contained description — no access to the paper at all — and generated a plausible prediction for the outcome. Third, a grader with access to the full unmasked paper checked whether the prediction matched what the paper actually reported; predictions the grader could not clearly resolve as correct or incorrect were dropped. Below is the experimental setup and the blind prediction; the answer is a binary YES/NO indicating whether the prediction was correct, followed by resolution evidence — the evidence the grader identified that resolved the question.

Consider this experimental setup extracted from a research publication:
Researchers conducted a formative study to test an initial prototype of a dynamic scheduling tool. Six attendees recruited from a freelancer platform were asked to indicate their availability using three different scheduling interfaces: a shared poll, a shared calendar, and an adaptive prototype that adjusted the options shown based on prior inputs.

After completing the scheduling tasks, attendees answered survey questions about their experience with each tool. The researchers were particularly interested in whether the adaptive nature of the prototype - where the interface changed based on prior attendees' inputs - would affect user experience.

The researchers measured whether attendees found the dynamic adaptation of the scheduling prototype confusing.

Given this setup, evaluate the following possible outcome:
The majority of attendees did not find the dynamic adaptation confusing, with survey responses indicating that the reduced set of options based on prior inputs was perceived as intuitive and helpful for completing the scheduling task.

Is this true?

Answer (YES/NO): NO